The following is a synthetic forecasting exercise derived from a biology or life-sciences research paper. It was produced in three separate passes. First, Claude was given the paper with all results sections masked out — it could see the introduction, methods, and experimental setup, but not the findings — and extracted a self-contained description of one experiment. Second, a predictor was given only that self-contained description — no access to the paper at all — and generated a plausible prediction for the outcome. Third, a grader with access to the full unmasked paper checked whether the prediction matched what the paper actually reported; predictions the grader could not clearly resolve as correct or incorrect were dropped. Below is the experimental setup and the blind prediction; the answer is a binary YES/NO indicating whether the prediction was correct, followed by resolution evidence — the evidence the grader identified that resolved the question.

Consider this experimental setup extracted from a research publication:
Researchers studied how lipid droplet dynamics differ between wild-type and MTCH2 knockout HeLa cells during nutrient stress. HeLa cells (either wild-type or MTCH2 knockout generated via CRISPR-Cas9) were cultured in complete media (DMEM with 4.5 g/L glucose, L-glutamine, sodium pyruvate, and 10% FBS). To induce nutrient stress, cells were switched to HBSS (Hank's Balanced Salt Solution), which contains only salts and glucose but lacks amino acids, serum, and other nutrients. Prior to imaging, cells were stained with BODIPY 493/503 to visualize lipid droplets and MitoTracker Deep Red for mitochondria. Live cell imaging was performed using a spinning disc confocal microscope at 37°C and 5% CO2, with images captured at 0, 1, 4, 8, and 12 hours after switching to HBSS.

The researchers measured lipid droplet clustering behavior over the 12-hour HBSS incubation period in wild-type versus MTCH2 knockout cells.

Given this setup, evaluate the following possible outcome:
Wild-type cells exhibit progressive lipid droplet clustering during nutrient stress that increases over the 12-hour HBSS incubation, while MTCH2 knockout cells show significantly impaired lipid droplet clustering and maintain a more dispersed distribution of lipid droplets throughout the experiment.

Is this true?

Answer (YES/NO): NO